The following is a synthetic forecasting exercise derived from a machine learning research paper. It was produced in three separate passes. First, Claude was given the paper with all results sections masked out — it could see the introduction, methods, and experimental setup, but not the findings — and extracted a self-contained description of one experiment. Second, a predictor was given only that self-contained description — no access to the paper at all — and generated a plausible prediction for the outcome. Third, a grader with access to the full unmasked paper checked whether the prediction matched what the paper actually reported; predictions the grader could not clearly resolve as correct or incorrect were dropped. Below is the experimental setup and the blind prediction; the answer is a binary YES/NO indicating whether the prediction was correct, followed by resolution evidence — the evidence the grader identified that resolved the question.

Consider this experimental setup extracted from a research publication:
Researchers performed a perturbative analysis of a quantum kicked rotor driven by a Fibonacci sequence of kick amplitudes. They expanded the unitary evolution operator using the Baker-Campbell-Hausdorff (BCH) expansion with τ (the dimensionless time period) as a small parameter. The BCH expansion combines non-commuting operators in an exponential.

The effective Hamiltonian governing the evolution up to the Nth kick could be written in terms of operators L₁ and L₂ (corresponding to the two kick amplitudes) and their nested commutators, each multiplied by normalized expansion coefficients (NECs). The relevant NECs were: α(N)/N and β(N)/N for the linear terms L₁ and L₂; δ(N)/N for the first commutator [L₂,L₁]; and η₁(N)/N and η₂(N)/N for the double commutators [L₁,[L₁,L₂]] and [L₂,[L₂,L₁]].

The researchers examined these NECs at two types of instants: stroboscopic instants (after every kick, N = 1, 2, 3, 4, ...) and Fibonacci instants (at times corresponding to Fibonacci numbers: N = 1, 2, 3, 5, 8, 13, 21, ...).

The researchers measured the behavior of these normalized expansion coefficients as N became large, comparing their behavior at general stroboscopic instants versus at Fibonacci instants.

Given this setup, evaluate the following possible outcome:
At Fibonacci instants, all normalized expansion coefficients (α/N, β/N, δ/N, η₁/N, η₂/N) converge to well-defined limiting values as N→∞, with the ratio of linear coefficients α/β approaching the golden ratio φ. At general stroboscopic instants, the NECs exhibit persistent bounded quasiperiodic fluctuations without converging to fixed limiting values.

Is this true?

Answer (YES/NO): NO